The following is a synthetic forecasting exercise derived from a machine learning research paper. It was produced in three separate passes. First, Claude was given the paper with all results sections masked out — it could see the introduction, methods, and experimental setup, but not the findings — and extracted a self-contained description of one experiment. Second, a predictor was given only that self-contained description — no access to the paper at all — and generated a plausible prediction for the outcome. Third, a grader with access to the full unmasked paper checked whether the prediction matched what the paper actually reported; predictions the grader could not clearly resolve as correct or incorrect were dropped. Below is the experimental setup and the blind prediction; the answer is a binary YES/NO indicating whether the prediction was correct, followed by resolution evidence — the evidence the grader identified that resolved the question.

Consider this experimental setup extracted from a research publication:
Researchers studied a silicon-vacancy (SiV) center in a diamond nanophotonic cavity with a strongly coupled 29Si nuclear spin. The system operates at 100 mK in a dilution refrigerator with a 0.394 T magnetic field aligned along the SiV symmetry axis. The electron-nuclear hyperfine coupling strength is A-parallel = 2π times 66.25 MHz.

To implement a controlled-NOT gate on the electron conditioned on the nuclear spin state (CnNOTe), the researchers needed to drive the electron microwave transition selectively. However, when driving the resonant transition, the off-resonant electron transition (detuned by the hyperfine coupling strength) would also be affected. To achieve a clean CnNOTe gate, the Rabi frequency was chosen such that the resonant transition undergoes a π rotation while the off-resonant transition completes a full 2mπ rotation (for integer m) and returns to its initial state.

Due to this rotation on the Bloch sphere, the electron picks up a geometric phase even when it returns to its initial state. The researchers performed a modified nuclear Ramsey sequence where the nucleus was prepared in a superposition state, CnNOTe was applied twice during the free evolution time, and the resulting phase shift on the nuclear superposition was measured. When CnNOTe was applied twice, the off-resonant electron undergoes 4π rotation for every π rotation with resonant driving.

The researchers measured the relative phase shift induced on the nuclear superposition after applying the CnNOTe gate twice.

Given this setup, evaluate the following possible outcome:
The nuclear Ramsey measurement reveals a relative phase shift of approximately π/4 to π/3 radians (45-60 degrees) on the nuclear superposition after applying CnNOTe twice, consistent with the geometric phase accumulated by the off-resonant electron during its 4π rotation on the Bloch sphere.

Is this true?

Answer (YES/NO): NO